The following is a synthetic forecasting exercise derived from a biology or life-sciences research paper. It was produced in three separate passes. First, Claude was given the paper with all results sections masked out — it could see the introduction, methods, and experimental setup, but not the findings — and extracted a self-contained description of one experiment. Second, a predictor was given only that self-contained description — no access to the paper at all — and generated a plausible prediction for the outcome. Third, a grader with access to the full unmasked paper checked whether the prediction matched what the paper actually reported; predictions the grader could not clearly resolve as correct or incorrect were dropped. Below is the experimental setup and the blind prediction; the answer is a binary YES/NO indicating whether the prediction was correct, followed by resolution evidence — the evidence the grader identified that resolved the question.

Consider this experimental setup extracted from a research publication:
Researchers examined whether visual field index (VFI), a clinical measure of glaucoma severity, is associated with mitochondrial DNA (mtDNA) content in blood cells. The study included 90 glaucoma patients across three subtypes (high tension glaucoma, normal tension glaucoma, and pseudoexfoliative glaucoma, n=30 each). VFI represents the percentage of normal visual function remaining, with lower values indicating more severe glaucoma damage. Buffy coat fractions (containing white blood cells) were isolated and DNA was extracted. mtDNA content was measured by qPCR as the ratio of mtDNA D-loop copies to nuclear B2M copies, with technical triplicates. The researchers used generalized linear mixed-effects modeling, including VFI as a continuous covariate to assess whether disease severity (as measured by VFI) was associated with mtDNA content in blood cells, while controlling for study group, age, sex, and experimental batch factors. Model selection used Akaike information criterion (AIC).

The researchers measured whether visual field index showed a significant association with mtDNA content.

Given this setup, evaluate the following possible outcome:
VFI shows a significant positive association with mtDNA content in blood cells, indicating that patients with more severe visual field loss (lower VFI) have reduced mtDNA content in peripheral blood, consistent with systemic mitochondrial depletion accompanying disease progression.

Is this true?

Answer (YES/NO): NO